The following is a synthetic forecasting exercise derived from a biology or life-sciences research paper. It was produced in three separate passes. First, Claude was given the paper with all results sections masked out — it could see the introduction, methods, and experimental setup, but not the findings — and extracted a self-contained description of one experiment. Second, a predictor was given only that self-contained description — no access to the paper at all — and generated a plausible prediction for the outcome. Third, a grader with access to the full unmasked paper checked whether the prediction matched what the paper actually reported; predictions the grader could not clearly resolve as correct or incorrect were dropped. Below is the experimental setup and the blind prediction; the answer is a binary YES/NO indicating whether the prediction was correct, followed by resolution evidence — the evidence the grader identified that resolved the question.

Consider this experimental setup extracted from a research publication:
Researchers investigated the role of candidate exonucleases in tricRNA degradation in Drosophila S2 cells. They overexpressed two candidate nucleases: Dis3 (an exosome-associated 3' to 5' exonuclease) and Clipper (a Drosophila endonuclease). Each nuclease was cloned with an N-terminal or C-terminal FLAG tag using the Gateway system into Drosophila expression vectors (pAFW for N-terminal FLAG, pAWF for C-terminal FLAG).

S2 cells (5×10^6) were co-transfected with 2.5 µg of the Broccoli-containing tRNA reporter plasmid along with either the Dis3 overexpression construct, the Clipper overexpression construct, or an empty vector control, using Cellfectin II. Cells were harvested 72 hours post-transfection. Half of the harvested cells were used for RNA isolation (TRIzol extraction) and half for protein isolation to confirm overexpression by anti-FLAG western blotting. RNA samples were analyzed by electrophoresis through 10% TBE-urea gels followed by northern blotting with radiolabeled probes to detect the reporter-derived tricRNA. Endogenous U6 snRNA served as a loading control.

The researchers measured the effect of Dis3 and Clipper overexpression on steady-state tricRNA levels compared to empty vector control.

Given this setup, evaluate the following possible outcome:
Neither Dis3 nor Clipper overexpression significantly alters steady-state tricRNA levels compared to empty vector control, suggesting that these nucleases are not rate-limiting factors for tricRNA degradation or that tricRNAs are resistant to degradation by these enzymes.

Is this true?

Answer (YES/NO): YES